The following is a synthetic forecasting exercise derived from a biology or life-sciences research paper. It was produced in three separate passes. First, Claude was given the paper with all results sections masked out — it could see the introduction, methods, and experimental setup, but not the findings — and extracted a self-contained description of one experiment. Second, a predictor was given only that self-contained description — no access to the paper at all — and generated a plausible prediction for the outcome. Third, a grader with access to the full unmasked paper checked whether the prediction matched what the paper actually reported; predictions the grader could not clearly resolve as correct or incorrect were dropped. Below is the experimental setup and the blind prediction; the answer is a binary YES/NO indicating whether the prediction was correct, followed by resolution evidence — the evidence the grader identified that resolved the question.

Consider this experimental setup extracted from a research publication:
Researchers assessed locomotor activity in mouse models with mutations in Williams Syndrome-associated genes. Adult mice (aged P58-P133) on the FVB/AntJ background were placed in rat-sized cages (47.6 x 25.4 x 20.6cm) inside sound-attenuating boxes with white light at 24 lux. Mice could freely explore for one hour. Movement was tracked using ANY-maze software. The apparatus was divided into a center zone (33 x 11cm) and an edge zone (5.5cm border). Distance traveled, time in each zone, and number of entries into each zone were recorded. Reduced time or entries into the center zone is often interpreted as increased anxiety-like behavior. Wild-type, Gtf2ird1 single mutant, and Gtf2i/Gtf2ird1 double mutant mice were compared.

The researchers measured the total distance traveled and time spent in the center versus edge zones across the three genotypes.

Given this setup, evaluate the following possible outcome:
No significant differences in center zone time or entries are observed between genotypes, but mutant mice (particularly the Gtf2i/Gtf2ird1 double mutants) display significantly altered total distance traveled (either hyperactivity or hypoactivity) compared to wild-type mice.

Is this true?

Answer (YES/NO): NO